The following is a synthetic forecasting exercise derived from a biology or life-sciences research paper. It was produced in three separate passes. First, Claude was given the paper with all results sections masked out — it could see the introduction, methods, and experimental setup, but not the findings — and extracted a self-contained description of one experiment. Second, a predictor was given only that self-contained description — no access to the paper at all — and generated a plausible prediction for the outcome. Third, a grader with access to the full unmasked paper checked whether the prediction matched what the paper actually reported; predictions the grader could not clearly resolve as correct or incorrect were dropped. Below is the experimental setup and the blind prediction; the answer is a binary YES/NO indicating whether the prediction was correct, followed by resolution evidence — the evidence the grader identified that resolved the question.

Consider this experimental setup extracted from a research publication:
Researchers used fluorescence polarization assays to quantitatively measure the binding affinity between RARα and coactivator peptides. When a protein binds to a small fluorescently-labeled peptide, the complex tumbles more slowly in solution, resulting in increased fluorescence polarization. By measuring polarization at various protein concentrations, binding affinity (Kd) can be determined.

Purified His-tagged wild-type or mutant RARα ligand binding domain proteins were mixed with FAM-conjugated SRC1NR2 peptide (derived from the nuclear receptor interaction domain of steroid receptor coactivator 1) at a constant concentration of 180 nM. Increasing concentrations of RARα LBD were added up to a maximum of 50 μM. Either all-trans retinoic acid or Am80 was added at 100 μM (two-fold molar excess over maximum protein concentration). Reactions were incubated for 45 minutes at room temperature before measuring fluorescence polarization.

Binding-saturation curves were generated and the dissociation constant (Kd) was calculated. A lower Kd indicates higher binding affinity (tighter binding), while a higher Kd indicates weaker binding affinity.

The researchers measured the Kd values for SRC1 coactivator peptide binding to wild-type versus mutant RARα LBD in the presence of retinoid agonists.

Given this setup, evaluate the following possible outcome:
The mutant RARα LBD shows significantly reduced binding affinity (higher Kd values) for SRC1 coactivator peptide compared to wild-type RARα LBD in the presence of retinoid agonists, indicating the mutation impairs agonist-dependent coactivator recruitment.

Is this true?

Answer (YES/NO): YES